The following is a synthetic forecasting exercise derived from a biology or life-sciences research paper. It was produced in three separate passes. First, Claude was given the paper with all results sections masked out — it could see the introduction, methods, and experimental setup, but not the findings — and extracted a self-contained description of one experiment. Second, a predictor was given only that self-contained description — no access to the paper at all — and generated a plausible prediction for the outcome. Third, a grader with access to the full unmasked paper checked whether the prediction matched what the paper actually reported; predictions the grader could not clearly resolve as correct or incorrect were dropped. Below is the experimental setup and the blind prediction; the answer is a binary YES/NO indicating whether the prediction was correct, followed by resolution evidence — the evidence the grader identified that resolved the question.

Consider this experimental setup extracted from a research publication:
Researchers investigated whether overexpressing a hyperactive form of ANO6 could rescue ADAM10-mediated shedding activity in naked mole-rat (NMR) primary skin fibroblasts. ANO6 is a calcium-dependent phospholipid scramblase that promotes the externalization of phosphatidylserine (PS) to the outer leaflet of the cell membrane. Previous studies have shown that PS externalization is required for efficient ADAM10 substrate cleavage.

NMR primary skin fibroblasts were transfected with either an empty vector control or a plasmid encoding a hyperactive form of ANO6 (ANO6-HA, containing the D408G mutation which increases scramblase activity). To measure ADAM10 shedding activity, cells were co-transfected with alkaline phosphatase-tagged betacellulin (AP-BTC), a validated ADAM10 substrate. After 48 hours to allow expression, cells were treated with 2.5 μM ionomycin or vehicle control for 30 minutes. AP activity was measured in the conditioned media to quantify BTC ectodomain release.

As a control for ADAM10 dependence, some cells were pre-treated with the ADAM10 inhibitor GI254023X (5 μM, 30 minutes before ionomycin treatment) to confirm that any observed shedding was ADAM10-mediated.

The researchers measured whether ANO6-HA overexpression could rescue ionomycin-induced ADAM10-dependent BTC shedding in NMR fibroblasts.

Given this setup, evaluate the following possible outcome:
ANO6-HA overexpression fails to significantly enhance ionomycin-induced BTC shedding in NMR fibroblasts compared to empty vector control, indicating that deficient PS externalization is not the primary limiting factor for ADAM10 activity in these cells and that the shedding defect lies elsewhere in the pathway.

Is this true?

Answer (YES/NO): NO